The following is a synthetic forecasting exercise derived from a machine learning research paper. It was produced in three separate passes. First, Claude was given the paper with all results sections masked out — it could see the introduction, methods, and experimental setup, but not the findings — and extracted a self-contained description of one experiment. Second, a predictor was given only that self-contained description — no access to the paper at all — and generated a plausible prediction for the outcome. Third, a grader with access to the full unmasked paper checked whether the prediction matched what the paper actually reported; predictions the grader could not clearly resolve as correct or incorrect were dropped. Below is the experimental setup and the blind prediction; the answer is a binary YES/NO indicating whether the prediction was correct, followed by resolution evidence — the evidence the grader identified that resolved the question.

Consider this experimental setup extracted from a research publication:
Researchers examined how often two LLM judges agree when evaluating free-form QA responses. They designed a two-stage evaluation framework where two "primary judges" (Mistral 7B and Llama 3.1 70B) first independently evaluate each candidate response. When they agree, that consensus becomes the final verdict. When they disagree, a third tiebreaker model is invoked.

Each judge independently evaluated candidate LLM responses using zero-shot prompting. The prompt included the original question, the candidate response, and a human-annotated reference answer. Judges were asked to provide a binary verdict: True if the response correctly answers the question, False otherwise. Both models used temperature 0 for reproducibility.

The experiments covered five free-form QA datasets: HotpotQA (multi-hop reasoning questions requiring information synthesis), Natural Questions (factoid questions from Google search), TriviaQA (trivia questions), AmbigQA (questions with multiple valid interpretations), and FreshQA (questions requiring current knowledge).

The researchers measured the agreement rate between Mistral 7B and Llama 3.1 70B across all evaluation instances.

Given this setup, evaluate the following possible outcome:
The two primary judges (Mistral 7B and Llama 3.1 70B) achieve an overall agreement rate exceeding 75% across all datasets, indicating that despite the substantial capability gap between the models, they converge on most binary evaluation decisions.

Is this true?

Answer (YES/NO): NO